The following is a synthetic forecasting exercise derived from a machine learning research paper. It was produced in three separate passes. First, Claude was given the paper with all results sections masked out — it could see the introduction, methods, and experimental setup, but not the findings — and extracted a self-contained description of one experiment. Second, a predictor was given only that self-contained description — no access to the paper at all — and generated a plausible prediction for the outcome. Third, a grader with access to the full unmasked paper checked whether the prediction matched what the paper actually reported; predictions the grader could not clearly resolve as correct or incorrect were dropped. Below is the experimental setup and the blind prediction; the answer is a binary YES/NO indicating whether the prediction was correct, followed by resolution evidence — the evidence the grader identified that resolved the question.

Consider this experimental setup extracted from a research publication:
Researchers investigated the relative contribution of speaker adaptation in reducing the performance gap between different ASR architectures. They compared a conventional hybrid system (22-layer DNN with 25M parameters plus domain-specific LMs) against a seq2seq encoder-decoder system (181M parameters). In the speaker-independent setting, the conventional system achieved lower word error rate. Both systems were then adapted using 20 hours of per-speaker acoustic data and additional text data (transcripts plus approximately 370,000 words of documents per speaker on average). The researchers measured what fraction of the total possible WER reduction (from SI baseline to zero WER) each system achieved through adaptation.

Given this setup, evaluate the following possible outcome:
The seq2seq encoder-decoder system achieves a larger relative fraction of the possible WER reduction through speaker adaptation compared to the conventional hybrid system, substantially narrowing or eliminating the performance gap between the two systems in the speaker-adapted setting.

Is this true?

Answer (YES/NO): YES